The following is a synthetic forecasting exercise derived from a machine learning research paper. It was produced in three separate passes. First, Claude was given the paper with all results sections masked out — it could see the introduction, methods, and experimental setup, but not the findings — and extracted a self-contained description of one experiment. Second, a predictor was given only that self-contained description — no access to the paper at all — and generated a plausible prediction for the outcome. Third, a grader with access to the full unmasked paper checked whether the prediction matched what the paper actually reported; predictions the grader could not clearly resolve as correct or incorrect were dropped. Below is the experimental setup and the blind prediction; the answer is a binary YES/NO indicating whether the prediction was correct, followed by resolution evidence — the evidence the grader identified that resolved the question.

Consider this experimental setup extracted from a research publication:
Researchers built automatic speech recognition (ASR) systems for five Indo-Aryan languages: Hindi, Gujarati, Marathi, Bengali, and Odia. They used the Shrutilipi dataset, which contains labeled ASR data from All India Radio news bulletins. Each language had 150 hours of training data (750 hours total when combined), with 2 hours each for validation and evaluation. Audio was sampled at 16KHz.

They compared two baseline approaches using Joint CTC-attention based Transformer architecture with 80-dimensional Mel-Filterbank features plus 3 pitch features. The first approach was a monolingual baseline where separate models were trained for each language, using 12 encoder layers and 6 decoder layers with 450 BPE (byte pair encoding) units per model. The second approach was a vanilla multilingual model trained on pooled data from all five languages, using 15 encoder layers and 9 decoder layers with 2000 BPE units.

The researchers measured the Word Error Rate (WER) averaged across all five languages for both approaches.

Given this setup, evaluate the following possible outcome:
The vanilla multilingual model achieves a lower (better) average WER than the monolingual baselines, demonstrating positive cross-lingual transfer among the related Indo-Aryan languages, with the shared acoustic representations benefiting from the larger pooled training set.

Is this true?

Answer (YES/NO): NO